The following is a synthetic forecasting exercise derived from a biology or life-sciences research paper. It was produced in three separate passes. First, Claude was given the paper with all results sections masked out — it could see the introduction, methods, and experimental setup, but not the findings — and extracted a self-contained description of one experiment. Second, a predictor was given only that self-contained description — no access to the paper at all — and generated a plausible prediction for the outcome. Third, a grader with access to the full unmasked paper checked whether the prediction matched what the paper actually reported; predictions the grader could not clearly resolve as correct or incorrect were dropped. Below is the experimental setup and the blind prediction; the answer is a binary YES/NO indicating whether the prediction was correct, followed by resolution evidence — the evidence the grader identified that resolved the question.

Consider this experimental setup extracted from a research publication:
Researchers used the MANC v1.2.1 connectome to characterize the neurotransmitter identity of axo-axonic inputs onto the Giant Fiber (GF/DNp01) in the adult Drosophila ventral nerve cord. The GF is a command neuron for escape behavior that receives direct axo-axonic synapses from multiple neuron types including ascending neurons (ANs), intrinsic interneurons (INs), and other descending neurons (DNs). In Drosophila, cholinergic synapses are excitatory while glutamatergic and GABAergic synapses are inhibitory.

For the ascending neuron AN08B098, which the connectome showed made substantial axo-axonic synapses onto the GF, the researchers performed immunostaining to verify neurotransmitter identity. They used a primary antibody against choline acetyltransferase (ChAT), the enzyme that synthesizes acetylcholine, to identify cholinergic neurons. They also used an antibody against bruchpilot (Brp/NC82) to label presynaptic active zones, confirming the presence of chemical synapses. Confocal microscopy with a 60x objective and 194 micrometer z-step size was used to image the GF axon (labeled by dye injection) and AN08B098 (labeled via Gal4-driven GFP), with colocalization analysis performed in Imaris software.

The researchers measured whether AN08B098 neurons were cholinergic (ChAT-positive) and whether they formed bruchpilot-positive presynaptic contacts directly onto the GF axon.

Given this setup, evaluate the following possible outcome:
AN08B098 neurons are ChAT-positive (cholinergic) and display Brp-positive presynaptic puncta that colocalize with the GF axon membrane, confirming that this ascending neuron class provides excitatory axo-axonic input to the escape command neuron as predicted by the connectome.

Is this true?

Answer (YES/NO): YES